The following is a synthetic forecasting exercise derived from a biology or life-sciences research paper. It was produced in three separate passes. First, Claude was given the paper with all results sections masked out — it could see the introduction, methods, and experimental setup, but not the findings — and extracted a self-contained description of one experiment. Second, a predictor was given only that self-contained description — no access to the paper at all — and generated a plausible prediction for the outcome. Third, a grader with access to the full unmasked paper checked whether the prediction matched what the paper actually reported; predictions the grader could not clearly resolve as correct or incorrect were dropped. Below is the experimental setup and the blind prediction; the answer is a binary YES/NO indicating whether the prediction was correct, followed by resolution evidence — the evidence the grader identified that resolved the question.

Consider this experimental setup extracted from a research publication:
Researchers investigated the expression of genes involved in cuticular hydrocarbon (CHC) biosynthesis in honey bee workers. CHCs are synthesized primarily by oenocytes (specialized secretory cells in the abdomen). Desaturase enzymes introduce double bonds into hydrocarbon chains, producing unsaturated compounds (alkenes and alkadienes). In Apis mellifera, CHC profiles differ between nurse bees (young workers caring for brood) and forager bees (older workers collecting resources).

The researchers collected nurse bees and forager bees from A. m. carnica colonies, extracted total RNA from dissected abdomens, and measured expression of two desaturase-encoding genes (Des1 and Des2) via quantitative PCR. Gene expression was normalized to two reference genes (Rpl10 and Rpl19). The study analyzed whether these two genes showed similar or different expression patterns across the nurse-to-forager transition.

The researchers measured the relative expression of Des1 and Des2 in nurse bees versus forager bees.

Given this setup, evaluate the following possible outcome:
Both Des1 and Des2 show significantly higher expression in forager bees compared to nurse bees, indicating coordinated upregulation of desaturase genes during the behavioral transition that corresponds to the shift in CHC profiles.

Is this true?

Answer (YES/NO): NO